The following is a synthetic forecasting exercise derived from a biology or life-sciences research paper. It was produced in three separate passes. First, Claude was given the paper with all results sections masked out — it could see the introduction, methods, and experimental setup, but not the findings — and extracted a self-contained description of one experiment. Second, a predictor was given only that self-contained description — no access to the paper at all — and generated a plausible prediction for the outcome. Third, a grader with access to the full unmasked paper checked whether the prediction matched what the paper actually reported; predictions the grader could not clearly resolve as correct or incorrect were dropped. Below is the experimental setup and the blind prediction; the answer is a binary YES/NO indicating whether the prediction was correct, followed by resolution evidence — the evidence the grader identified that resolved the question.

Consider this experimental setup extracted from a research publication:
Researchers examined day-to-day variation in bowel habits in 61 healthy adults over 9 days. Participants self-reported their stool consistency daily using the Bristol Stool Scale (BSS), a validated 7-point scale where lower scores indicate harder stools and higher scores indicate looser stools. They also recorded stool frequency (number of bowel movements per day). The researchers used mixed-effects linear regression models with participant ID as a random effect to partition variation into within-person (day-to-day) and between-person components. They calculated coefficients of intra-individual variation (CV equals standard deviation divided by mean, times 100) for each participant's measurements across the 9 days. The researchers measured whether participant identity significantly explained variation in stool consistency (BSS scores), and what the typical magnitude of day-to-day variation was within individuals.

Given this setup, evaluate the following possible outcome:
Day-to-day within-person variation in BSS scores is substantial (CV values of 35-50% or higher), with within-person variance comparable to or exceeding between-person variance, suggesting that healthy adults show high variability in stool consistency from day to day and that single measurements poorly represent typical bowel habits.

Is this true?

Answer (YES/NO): NO